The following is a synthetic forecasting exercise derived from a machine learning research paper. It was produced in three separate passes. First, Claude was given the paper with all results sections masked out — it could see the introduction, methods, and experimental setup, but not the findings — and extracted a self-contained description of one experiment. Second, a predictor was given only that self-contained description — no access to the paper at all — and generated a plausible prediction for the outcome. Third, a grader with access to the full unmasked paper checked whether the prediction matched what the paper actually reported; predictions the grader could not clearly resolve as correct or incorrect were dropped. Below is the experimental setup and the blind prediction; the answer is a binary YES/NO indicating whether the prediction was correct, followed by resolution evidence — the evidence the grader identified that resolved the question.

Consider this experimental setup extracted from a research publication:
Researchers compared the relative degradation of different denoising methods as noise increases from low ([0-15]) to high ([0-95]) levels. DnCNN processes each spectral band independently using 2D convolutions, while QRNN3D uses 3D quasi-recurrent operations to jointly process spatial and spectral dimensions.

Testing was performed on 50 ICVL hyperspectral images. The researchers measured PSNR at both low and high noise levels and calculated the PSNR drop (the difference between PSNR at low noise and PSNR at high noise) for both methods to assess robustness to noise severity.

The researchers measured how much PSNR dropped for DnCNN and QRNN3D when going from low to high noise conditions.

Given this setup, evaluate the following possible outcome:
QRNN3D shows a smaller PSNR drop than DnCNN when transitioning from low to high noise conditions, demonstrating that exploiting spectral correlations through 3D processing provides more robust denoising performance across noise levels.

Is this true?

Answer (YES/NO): YES